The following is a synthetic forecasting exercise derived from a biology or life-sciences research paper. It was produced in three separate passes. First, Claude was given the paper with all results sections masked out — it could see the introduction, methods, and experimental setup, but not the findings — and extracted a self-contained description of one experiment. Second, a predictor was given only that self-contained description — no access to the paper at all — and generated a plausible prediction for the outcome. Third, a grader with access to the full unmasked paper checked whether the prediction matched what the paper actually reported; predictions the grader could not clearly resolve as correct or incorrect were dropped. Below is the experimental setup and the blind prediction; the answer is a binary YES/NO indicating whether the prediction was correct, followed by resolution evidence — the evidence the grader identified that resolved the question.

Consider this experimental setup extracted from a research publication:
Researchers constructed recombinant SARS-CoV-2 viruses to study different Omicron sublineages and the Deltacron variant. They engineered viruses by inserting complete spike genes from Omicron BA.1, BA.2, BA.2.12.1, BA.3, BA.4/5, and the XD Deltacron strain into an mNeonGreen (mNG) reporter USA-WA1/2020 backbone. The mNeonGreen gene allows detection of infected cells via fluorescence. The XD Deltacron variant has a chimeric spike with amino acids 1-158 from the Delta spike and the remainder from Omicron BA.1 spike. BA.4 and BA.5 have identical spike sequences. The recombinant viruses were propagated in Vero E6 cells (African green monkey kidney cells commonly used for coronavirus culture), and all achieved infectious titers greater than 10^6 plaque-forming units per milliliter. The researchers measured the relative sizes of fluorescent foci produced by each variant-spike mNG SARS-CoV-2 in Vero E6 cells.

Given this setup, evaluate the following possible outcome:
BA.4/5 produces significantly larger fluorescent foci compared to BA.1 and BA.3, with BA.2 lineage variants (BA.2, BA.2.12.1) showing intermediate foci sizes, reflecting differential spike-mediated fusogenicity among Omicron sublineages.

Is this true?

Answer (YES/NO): NO